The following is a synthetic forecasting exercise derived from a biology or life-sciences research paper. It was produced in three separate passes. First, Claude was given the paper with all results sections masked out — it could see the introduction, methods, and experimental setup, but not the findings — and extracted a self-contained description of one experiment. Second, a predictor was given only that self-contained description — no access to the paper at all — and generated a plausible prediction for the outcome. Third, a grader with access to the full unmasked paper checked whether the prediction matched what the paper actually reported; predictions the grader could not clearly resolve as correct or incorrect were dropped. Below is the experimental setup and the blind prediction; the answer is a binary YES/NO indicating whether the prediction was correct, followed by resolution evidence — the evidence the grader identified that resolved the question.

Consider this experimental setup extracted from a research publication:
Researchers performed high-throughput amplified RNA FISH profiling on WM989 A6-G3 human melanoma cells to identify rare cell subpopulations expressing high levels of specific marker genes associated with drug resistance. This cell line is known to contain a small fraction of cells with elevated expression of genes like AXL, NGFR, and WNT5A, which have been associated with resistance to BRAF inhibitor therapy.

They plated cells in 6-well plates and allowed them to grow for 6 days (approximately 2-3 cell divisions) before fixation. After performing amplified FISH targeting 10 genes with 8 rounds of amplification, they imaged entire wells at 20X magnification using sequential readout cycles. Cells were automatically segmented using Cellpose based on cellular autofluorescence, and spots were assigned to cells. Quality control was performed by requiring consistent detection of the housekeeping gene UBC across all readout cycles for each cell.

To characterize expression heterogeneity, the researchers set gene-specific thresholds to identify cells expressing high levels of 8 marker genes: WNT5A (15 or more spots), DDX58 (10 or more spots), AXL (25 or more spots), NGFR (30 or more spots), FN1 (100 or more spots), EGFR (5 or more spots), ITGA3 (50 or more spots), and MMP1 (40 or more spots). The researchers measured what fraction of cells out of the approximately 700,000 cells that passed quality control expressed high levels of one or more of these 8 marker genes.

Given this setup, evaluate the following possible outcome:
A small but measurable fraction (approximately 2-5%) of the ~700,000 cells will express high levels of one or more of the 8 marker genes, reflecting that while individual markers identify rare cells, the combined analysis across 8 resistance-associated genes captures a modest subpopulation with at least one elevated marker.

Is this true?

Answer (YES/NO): NO